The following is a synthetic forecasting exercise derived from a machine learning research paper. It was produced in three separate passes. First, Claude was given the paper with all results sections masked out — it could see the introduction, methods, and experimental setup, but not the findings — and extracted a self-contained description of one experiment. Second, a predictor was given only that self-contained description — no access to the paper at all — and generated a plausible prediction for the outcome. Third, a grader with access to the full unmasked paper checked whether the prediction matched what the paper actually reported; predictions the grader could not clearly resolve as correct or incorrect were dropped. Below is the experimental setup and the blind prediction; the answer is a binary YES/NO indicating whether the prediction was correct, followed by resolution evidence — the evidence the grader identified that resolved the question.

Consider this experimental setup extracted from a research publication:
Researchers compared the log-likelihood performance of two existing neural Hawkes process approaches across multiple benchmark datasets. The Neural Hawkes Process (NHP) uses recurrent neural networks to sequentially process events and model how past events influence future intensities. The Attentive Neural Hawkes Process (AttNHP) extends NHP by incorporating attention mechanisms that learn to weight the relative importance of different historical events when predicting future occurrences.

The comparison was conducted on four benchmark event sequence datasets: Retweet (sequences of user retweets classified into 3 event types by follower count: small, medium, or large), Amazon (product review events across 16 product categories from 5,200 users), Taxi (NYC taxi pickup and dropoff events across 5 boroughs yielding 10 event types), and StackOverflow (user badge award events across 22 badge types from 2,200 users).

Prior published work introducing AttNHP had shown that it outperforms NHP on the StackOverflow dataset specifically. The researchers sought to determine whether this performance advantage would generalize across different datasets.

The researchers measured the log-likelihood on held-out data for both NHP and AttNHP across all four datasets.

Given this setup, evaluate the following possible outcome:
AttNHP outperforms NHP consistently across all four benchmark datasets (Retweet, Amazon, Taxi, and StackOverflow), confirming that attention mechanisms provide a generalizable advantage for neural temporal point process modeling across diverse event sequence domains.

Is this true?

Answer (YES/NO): NO